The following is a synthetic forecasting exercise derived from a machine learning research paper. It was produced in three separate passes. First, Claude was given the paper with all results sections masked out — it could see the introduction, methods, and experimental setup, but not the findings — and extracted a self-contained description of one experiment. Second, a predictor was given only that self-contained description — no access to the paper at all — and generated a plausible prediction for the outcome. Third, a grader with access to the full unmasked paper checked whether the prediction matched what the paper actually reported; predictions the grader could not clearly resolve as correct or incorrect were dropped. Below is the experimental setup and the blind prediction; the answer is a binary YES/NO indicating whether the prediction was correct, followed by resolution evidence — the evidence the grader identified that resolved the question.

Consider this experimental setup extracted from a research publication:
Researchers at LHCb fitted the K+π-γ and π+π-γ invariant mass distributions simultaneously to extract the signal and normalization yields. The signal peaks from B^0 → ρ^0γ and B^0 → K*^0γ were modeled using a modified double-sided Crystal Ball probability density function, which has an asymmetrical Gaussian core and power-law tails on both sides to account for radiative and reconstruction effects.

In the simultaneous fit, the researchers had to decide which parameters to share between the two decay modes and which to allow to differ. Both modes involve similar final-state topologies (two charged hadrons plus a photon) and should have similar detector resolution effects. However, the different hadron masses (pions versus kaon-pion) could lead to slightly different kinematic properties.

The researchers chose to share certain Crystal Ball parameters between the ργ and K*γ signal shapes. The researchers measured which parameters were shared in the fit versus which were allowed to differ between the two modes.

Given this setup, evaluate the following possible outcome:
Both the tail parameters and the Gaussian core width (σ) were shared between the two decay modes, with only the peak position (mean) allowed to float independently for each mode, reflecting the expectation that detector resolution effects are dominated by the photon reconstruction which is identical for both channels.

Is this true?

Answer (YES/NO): NO